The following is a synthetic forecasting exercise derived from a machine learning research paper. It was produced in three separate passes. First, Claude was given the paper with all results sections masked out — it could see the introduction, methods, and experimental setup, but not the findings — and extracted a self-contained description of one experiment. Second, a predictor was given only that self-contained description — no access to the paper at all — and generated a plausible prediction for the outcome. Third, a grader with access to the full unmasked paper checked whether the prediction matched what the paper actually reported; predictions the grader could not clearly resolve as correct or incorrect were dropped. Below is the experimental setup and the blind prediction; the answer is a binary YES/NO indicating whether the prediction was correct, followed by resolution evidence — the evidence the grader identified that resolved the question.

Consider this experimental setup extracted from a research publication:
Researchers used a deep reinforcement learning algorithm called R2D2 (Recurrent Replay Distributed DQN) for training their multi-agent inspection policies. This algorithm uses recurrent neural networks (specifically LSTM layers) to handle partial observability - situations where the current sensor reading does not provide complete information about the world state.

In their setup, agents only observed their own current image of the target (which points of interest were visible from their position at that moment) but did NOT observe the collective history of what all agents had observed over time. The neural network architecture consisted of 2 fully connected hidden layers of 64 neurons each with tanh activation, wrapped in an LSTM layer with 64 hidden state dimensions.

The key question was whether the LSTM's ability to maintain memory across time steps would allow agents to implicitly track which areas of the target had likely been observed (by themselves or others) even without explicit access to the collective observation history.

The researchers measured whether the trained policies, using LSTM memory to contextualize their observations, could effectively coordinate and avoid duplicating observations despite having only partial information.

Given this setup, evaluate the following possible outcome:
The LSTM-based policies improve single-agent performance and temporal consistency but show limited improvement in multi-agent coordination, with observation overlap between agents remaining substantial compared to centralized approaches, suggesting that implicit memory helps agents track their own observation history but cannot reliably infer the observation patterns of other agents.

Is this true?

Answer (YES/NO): NO